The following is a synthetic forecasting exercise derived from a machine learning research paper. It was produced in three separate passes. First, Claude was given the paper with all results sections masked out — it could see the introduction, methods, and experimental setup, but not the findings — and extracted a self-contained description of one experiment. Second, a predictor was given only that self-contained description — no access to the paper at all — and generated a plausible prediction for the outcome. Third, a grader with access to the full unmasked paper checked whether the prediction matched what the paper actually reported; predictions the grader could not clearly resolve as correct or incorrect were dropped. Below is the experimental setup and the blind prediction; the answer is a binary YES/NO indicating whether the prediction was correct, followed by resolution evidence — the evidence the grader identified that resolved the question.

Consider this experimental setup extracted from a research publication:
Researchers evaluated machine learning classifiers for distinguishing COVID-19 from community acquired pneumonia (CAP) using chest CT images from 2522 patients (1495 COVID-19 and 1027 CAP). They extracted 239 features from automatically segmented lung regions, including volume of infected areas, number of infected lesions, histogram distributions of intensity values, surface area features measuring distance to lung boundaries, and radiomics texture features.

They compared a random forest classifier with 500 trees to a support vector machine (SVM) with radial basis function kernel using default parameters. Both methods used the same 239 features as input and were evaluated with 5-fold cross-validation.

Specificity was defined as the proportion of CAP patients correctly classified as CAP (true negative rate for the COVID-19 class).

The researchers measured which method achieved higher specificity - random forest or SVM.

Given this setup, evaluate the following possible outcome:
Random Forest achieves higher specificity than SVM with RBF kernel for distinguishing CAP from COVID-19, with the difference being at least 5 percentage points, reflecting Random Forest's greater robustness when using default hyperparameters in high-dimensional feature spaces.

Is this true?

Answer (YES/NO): NO